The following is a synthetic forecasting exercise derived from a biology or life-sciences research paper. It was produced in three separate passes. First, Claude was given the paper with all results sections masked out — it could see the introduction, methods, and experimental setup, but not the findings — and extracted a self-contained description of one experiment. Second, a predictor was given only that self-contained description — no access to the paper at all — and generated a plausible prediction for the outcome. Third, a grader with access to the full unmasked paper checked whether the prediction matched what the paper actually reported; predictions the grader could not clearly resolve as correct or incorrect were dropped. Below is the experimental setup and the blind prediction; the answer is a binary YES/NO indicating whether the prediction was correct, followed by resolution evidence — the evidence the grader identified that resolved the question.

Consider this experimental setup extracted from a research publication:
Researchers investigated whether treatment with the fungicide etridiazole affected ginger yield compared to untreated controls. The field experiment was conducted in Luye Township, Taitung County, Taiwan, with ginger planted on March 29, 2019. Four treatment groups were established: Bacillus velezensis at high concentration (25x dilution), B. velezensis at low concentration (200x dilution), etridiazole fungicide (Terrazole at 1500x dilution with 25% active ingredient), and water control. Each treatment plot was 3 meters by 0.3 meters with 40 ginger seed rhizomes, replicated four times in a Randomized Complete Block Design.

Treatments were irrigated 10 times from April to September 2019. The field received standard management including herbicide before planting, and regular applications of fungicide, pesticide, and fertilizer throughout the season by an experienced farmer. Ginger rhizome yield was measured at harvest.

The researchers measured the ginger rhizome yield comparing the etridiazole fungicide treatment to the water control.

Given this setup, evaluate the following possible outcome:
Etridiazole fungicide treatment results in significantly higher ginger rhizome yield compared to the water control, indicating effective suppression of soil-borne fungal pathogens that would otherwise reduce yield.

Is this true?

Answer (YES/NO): NO